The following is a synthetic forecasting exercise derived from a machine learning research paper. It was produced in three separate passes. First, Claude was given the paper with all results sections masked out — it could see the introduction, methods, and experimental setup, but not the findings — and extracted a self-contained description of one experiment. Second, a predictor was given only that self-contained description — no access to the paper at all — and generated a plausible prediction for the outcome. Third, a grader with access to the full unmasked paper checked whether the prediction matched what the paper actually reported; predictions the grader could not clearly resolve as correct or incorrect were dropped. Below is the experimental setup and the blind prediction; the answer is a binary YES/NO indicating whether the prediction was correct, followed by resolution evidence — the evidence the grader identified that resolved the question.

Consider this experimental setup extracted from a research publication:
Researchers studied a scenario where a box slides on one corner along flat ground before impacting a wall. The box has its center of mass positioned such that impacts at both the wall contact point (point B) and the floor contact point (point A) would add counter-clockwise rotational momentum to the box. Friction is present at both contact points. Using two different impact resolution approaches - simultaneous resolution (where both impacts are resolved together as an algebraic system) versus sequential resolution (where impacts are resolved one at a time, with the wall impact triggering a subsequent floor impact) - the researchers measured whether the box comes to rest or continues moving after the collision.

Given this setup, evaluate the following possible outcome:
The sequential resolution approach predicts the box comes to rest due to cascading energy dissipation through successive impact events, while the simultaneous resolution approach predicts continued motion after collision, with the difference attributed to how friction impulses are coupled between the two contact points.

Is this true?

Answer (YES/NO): NO